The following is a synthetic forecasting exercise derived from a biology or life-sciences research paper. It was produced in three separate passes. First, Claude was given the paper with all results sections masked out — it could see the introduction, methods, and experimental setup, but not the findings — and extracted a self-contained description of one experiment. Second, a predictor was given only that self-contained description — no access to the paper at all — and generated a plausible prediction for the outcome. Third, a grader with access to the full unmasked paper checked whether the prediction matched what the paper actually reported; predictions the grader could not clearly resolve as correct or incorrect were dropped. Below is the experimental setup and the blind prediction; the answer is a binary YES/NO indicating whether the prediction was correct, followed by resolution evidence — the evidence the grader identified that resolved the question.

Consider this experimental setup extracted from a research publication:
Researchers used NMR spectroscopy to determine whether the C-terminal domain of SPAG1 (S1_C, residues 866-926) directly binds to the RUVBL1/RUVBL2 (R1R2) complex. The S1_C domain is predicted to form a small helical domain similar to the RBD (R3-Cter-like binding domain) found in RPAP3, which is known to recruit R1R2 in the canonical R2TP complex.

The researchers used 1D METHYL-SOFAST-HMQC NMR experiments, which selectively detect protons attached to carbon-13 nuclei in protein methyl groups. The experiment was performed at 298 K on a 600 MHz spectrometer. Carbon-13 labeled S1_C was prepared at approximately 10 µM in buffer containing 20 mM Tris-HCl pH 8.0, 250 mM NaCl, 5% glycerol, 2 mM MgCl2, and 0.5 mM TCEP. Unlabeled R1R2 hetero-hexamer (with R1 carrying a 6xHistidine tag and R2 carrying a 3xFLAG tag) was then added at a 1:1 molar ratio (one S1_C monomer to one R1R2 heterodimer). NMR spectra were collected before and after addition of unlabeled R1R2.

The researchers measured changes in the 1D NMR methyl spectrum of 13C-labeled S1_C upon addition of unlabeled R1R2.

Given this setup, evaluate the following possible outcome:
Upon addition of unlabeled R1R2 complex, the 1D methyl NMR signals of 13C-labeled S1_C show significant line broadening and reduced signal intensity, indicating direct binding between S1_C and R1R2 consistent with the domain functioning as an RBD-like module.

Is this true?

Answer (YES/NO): YES